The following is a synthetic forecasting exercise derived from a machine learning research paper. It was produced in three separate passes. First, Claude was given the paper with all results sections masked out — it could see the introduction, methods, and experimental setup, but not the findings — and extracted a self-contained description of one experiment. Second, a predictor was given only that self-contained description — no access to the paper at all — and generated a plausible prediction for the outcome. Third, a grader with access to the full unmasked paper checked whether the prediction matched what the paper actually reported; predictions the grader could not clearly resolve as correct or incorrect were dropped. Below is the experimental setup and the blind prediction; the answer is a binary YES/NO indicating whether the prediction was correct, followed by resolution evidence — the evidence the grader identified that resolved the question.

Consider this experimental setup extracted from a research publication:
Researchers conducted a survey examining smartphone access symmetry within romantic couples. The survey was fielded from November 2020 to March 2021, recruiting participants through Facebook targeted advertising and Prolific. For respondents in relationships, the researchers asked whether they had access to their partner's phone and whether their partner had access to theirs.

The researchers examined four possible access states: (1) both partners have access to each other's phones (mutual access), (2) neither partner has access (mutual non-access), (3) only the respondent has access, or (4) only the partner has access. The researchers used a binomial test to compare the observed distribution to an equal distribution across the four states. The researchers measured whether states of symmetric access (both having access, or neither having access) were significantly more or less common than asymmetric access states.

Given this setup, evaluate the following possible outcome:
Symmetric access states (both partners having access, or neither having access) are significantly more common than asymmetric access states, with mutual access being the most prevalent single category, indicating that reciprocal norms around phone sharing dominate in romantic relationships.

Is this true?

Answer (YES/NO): YES